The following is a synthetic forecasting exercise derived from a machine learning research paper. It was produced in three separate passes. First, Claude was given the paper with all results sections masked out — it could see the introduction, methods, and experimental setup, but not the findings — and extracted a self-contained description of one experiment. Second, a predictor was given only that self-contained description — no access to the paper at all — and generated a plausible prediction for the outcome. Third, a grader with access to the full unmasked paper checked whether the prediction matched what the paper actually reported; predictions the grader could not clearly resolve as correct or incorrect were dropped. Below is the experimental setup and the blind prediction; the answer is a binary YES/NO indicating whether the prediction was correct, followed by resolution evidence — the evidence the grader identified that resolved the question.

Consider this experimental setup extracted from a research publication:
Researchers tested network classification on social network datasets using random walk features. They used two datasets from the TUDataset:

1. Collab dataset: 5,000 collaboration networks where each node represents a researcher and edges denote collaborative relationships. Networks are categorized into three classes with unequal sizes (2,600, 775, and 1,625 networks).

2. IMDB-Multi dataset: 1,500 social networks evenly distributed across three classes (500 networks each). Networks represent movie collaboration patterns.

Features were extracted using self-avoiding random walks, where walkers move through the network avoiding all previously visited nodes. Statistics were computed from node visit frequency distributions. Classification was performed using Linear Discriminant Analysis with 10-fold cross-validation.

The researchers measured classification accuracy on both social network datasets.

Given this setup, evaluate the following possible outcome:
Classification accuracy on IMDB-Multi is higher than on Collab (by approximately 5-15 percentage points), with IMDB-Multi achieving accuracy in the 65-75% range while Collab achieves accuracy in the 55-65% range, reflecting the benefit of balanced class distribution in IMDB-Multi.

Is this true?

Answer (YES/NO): NO